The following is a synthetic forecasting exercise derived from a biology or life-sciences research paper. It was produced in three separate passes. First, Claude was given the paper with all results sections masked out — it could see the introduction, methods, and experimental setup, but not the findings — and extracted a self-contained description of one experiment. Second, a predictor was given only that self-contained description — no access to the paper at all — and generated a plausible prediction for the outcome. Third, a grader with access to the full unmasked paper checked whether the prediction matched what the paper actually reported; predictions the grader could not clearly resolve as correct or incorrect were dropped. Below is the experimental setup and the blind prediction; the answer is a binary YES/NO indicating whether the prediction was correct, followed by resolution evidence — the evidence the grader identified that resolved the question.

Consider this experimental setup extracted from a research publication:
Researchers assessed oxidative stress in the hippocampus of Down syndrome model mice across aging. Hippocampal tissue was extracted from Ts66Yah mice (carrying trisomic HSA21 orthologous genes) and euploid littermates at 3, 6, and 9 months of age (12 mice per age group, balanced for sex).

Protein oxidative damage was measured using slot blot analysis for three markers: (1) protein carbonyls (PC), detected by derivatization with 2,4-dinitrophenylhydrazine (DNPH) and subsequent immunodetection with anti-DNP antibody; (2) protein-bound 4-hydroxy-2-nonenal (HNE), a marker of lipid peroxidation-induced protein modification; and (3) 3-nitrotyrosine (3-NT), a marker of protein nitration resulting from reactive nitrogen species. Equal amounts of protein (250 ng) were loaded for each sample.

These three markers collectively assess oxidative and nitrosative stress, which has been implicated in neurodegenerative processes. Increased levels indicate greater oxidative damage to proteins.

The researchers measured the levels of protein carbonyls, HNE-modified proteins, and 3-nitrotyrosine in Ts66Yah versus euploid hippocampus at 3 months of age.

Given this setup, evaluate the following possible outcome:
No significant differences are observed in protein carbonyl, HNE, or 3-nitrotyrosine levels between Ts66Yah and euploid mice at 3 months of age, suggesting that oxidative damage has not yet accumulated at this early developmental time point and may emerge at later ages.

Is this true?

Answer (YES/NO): NO